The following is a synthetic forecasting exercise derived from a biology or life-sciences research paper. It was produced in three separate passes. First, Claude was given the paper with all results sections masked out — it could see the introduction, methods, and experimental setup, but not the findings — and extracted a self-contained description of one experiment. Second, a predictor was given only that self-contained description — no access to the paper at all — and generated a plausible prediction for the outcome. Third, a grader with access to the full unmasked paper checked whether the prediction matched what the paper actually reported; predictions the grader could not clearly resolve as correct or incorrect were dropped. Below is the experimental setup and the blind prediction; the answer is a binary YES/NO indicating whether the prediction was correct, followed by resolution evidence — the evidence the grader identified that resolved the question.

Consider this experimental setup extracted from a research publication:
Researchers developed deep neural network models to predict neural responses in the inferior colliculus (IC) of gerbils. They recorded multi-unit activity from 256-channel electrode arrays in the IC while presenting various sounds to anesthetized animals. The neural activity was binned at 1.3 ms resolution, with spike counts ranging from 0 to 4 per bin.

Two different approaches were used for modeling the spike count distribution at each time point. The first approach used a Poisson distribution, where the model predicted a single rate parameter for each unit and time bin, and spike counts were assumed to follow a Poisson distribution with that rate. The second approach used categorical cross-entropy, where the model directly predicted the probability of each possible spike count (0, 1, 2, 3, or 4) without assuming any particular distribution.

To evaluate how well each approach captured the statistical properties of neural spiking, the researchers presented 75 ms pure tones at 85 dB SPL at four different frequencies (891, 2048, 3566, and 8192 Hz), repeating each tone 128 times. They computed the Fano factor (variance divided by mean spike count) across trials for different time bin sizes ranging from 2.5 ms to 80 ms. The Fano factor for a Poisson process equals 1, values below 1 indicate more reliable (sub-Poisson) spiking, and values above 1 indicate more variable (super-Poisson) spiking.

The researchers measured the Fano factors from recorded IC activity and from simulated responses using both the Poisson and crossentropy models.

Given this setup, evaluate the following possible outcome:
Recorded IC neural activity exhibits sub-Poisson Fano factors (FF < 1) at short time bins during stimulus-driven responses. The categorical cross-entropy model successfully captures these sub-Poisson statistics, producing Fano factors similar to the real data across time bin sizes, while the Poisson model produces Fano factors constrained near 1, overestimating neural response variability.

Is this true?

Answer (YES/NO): YES